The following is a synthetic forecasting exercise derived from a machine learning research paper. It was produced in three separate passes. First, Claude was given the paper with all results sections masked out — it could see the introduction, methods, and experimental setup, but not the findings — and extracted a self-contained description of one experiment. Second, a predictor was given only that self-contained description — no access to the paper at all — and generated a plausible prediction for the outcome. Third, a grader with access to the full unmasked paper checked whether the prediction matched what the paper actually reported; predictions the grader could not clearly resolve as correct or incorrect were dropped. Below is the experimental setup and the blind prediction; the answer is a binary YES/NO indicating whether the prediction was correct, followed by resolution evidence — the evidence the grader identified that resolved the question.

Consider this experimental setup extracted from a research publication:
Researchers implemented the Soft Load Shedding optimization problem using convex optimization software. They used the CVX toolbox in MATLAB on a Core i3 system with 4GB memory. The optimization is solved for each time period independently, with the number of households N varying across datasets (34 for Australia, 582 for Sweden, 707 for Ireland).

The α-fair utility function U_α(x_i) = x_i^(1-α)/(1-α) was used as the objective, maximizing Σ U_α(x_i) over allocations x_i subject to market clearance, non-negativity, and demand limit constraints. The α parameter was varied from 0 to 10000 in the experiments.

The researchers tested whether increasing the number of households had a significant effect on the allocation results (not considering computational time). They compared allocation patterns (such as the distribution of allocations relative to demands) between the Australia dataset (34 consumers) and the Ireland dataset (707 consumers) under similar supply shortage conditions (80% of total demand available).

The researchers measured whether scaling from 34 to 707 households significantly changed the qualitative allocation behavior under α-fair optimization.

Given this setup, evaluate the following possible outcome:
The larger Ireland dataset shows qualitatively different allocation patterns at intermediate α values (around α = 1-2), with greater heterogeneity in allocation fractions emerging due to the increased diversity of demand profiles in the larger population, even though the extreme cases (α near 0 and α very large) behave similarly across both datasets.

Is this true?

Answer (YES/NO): NO